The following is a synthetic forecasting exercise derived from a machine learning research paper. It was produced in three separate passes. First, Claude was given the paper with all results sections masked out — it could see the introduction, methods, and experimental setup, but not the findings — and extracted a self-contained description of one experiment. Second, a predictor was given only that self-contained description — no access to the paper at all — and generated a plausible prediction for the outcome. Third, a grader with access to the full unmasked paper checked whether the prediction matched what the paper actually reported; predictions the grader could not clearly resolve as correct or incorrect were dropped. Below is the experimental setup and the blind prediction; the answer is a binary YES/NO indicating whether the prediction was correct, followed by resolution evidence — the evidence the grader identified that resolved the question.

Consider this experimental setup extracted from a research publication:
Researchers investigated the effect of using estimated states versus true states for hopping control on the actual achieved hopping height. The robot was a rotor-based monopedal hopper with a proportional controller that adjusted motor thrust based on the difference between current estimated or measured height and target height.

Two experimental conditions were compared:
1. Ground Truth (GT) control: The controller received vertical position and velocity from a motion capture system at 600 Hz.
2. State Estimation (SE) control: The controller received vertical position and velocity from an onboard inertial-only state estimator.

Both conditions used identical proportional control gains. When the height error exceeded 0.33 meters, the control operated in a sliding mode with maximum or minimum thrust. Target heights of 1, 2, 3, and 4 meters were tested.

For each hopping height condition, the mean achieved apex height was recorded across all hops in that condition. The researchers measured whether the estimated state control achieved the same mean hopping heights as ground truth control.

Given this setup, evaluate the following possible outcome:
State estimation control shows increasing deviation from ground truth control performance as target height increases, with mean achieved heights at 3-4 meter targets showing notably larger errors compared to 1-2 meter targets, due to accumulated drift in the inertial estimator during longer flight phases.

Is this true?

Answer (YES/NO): NO